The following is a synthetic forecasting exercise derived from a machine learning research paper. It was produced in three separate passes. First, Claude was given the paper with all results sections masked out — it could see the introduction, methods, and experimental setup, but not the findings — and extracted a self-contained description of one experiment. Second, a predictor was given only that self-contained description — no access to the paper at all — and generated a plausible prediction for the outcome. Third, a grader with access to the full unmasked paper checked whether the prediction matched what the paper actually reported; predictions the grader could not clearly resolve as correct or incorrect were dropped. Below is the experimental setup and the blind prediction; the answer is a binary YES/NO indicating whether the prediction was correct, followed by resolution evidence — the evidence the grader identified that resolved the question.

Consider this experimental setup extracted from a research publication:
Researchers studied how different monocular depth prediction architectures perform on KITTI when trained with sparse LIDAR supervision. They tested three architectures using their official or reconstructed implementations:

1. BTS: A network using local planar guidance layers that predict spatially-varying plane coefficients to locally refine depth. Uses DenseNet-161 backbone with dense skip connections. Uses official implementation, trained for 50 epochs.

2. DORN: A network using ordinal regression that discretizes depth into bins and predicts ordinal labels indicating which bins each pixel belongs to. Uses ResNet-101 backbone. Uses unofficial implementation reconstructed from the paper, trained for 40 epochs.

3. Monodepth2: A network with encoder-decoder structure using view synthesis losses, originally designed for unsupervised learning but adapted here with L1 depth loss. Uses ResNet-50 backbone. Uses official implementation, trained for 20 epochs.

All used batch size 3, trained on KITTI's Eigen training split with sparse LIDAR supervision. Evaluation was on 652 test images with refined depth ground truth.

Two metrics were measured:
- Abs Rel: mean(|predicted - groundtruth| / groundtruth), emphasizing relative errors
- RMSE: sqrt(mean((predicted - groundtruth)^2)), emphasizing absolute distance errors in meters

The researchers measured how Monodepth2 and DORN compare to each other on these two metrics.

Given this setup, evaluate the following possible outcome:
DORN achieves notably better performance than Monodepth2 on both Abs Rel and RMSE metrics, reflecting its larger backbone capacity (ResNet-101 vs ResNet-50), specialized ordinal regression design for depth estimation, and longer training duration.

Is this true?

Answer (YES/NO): NO